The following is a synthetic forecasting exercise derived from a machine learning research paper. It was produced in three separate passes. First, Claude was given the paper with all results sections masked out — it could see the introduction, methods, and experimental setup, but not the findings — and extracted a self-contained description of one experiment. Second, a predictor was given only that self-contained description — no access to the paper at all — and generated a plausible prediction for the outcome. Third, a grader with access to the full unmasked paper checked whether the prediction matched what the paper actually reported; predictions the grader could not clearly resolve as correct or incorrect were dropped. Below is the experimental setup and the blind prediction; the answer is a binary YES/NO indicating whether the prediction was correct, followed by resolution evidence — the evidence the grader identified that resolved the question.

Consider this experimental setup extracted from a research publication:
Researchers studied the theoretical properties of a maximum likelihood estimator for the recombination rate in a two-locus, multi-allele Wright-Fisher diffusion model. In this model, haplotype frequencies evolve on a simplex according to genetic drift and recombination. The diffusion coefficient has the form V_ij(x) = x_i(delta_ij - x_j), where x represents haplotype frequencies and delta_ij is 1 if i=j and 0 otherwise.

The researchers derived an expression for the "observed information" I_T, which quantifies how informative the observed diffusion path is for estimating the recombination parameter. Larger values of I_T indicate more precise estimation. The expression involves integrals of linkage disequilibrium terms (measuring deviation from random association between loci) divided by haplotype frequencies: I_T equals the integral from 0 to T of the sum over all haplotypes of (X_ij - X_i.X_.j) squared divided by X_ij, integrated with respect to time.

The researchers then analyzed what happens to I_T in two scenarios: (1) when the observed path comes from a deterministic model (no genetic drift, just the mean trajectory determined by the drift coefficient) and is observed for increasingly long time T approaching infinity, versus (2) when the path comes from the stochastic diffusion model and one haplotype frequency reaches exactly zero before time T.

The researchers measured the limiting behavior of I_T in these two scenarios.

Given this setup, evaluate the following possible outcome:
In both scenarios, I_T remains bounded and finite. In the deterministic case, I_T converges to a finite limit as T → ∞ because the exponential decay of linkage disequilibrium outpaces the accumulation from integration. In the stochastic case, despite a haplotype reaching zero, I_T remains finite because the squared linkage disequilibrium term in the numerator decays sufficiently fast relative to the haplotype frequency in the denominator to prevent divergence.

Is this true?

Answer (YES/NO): NO